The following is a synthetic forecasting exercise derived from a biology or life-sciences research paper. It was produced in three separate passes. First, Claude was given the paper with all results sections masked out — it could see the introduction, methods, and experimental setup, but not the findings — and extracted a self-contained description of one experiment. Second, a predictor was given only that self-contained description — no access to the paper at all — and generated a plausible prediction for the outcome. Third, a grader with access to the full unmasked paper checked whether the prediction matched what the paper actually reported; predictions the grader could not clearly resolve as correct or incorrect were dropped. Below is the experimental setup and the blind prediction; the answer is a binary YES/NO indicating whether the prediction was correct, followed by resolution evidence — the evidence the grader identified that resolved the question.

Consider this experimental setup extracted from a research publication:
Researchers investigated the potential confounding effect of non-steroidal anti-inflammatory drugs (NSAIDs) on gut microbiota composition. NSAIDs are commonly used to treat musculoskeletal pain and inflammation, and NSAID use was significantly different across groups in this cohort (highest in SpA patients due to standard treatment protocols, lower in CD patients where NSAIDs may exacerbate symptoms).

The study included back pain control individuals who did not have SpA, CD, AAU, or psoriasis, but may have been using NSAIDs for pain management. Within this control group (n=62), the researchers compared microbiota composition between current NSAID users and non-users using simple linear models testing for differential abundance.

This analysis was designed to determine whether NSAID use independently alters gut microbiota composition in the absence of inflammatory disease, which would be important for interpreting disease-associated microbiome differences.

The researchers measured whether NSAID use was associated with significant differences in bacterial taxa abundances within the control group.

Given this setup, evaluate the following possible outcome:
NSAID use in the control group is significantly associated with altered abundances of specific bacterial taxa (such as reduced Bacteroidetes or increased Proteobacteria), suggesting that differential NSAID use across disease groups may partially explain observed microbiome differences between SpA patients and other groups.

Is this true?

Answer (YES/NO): NO